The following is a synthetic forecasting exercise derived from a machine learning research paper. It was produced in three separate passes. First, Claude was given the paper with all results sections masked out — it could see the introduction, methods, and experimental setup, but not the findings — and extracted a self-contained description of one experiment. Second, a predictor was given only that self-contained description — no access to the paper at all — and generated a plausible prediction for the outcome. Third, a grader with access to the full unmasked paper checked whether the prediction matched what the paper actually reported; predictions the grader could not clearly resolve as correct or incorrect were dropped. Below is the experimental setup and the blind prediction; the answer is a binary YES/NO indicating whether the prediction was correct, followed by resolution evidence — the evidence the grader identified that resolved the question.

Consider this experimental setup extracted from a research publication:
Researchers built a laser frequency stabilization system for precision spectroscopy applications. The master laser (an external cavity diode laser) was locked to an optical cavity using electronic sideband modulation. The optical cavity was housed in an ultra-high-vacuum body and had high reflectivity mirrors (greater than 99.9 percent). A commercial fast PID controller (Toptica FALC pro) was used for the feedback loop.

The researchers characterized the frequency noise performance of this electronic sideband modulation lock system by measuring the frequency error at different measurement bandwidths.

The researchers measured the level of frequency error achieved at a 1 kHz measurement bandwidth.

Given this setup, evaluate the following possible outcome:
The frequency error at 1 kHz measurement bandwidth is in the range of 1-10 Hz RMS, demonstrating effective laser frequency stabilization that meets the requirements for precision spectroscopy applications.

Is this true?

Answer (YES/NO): NO